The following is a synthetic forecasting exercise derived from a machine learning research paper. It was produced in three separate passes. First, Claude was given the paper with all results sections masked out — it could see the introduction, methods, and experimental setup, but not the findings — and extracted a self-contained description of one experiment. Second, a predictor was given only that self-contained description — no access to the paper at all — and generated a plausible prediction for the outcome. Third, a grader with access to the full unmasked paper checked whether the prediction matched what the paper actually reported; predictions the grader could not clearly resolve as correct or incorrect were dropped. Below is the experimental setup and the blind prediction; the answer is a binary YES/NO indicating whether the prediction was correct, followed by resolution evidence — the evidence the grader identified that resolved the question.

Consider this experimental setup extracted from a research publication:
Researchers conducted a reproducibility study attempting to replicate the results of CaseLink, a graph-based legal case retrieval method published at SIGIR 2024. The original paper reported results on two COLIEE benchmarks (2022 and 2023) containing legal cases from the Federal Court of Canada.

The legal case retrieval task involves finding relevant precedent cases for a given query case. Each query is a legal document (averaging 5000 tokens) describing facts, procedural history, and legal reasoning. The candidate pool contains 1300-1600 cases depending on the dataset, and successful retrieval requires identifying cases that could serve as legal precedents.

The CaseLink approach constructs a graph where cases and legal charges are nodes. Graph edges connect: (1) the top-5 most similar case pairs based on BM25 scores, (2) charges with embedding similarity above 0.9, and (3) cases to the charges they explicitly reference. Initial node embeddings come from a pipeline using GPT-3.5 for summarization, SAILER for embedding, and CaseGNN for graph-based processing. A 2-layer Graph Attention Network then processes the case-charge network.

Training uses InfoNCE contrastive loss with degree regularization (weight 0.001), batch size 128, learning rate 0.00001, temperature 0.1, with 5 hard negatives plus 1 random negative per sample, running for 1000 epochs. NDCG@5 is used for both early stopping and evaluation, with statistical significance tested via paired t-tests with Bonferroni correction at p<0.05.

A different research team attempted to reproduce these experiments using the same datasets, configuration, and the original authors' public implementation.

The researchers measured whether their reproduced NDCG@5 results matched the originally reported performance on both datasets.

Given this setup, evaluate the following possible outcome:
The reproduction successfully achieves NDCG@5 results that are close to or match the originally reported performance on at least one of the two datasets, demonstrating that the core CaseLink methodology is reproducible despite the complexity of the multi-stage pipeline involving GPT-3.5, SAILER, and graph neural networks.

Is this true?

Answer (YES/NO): NO